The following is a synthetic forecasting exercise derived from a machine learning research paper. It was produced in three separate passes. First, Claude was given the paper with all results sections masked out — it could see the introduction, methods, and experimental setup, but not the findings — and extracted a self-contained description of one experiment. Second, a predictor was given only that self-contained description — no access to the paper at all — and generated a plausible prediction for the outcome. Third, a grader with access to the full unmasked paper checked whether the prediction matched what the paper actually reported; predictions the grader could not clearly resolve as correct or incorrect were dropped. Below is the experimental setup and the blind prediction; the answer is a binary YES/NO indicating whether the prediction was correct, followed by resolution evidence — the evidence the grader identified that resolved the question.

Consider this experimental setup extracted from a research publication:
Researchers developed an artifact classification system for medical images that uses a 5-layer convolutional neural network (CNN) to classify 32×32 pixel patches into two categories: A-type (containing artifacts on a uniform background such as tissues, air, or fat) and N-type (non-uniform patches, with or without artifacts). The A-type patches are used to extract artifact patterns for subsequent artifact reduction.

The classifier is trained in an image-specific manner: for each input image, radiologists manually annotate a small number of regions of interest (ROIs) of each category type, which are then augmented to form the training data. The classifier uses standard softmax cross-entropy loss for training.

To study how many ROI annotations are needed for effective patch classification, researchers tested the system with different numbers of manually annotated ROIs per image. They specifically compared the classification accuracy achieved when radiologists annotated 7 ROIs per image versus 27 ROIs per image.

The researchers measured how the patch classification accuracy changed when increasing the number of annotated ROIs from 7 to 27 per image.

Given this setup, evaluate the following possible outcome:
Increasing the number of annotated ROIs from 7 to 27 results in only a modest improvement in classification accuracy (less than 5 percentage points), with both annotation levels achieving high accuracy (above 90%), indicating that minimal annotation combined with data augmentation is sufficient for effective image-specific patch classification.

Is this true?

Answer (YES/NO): NO